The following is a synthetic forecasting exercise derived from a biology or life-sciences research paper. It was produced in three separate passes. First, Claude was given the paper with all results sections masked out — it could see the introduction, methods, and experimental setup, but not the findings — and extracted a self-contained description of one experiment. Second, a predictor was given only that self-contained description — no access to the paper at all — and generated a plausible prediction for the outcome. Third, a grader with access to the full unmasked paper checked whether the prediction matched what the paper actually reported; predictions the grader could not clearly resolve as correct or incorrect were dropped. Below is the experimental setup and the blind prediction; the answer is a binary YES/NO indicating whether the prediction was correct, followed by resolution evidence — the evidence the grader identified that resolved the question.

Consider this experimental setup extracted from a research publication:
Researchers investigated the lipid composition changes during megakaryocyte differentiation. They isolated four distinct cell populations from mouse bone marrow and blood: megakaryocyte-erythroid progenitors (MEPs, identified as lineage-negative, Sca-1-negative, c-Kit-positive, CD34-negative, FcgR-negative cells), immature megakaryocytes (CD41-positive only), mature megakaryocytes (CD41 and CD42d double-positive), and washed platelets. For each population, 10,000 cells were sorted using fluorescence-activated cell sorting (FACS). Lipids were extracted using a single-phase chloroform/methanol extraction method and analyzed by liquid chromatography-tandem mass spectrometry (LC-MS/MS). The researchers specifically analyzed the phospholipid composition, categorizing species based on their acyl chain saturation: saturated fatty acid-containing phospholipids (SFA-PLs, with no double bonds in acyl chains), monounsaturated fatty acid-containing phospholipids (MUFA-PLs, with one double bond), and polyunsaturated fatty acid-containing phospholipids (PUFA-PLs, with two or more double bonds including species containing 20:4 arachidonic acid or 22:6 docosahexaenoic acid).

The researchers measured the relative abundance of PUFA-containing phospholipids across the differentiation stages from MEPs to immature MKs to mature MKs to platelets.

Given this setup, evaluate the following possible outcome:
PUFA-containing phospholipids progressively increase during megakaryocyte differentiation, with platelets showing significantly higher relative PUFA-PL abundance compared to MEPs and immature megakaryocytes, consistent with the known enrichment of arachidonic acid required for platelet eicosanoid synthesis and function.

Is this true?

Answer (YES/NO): YES